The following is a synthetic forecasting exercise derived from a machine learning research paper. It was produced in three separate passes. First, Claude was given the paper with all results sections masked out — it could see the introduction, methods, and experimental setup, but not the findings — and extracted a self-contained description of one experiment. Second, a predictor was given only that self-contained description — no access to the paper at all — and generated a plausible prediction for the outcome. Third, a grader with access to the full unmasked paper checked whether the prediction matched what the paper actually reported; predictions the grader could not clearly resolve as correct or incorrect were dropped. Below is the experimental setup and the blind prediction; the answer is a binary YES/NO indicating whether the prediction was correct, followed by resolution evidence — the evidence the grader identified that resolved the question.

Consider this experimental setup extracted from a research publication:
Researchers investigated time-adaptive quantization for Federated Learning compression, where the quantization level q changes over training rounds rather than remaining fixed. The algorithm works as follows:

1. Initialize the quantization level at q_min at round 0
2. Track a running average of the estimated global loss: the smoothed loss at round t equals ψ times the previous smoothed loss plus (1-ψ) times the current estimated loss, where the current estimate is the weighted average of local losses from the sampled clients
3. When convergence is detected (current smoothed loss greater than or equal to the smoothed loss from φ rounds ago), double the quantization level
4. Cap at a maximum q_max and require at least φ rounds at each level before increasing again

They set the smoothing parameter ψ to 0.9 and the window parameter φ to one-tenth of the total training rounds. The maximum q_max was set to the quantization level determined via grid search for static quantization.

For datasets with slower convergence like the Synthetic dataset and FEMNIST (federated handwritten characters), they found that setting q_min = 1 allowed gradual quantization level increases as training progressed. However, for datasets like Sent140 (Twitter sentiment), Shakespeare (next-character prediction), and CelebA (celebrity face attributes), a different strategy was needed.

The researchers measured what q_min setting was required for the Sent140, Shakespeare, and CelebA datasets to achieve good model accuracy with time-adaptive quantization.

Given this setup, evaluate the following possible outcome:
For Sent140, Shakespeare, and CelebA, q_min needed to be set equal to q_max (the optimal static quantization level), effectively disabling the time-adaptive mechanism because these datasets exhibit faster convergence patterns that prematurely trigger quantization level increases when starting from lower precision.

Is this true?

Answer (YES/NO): NO